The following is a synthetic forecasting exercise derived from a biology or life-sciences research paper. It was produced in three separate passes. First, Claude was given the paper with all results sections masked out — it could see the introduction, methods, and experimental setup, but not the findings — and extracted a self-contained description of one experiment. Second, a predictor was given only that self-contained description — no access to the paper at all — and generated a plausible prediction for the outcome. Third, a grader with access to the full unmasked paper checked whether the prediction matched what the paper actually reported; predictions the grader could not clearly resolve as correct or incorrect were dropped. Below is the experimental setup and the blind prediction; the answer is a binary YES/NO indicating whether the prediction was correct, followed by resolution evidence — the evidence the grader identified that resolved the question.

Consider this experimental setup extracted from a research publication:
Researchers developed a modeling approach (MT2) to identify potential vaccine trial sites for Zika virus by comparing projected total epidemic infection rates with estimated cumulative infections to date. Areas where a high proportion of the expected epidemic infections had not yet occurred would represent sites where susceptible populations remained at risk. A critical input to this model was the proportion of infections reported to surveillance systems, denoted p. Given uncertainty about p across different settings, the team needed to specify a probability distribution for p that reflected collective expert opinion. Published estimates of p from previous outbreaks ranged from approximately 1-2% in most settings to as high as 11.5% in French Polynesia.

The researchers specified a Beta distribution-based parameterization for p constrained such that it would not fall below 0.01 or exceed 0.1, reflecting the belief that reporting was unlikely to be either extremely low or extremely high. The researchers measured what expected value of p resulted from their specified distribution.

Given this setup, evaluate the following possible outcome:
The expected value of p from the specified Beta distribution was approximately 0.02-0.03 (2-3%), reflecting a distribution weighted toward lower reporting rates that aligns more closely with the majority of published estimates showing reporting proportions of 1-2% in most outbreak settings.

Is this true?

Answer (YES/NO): YES